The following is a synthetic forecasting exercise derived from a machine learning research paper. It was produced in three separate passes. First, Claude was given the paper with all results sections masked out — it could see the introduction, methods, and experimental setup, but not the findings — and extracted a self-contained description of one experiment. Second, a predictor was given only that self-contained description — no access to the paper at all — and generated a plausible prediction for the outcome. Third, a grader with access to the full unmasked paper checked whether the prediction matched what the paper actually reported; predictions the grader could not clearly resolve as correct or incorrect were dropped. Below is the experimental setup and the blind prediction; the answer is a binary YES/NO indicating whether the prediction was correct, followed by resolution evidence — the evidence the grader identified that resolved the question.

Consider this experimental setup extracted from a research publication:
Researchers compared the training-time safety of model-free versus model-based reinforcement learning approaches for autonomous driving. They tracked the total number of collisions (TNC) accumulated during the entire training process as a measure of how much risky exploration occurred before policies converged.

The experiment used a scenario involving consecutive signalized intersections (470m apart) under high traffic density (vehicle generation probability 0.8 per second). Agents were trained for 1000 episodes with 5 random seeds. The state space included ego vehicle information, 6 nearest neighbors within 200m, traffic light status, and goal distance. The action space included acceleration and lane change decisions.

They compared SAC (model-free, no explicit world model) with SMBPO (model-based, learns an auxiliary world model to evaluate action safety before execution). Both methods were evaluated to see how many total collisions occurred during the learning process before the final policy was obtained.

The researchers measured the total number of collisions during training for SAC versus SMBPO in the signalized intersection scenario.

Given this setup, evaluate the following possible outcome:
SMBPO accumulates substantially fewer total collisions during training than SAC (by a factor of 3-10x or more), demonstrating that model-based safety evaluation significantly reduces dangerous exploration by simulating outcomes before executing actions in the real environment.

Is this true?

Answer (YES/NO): NO